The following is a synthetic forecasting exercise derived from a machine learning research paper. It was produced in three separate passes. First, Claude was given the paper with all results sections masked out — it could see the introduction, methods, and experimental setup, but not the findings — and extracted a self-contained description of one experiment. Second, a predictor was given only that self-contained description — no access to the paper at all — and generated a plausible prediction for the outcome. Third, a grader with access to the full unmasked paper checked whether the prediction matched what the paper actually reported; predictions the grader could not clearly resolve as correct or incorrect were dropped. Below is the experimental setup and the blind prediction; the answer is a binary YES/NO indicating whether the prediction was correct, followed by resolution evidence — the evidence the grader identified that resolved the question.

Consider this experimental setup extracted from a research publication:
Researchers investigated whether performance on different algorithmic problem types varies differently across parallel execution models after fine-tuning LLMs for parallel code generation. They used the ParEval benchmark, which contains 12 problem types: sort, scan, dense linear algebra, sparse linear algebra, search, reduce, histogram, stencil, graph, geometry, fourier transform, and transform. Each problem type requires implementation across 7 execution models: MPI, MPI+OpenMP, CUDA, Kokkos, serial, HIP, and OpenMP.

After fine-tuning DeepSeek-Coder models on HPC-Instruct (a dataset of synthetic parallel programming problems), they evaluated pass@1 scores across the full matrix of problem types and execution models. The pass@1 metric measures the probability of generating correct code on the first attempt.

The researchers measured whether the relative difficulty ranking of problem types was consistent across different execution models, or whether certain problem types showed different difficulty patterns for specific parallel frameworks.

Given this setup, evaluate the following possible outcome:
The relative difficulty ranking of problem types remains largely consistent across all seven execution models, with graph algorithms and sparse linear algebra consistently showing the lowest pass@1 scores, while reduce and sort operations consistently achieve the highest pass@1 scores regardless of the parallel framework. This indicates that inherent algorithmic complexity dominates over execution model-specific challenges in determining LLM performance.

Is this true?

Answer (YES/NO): NO